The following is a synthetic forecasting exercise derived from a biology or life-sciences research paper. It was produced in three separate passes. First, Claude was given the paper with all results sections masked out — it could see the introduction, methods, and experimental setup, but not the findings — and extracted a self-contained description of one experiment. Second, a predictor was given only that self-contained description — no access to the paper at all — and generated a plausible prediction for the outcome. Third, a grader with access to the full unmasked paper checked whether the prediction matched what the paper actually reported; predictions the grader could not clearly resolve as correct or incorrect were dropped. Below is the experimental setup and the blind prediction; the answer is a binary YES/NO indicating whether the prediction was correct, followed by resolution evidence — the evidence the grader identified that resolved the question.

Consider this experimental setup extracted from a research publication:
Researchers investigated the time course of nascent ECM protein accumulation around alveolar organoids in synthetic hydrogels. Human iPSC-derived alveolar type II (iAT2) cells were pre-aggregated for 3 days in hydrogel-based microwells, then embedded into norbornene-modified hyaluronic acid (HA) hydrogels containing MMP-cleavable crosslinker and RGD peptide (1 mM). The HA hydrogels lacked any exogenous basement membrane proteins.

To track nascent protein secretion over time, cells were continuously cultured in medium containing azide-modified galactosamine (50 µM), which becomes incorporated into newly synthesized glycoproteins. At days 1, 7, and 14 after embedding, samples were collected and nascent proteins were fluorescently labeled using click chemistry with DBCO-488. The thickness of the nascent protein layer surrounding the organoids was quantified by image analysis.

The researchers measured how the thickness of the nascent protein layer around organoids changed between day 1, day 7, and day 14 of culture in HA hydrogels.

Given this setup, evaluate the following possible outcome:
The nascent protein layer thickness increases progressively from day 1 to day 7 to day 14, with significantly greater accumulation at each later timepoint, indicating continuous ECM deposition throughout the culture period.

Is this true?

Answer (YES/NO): NO